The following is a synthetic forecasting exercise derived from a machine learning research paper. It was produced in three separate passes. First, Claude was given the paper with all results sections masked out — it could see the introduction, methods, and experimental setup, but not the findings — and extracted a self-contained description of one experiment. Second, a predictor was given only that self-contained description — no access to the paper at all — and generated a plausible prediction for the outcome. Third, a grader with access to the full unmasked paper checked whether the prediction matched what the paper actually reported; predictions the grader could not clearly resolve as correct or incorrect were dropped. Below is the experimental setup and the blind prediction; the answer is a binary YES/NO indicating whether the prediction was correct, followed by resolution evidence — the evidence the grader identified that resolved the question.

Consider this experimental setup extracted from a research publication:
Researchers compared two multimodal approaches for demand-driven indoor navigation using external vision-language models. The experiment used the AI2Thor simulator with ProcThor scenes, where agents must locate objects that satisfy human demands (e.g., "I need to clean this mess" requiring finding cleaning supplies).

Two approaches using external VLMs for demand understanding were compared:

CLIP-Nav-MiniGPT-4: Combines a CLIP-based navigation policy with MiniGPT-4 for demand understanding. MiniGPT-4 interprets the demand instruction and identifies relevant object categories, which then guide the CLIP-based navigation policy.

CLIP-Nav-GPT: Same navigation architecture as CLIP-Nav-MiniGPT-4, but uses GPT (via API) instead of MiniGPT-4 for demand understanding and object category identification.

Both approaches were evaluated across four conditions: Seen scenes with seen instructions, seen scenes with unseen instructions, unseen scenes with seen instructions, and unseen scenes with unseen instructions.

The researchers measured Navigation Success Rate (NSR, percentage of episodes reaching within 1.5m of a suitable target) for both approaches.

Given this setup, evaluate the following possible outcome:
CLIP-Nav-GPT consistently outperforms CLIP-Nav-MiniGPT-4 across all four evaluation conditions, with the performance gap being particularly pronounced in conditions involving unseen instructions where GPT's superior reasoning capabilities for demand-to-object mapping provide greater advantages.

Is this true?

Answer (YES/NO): NO